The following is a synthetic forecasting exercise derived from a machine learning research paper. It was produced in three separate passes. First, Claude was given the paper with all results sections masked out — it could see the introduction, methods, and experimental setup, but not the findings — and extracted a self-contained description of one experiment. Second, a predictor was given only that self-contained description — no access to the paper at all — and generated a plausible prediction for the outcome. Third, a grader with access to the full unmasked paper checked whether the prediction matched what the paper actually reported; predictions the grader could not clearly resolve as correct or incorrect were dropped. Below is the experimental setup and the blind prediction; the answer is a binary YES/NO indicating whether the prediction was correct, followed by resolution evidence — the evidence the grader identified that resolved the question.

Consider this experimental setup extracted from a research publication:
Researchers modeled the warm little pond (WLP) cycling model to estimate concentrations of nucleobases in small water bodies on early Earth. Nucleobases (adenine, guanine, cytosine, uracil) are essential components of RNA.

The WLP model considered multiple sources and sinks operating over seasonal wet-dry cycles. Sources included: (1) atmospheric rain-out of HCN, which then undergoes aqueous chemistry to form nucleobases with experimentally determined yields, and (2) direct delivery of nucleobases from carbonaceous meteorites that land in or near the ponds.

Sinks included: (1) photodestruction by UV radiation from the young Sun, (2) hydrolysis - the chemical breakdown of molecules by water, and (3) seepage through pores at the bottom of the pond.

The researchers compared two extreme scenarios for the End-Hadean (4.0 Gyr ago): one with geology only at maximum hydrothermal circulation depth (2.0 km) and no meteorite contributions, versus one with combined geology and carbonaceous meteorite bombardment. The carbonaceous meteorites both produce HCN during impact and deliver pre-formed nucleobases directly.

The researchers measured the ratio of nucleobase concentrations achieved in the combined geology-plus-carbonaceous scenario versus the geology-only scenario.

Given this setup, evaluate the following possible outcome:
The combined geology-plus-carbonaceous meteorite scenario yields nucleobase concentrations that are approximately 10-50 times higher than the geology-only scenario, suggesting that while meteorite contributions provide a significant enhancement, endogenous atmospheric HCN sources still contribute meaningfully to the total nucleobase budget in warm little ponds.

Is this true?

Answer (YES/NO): NO